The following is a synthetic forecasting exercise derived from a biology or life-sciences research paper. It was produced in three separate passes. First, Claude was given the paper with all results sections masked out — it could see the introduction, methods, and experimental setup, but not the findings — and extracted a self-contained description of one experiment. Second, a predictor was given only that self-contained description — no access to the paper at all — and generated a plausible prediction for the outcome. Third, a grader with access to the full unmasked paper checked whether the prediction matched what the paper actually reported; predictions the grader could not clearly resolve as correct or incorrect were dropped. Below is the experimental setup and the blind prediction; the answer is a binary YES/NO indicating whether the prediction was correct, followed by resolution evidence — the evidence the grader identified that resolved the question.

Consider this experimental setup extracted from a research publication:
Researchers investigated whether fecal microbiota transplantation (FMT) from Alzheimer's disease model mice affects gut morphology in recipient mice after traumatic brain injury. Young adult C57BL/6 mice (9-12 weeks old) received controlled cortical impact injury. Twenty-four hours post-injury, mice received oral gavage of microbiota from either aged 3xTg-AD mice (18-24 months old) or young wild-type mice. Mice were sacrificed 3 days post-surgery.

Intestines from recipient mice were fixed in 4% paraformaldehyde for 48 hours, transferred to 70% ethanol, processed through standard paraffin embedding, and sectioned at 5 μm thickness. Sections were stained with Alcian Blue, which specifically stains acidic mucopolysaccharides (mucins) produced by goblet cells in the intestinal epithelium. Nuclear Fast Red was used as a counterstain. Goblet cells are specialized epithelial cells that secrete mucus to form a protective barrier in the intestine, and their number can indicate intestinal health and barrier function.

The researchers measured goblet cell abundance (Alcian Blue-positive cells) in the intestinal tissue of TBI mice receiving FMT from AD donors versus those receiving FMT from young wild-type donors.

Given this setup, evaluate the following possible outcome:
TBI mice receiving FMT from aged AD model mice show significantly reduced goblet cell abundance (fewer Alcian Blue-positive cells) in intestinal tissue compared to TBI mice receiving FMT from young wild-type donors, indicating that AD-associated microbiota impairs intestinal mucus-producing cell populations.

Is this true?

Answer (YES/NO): NO